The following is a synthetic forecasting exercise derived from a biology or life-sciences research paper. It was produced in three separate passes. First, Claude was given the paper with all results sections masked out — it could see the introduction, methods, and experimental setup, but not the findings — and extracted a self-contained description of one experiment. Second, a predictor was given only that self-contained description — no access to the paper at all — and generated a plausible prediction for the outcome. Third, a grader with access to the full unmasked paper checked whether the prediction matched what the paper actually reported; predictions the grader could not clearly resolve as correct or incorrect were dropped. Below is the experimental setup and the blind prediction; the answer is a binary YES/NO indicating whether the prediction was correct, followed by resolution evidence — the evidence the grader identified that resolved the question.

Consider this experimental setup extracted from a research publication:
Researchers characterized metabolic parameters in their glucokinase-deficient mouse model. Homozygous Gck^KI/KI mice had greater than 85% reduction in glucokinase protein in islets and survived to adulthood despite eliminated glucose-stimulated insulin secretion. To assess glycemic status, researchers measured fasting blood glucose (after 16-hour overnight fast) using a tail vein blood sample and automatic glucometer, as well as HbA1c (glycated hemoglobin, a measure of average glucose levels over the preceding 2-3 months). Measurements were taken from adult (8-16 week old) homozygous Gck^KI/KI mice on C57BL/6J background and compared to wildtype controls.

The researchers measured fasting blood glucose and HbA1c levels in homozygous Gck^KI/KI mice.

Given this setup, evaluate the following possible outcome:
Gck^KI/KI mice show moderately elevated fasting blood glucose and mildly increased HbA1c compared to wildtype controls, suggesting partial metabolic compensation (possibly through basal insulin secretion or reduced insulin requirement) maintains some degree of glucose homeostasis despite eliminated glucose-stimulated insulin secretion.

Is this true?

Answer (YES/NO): NO